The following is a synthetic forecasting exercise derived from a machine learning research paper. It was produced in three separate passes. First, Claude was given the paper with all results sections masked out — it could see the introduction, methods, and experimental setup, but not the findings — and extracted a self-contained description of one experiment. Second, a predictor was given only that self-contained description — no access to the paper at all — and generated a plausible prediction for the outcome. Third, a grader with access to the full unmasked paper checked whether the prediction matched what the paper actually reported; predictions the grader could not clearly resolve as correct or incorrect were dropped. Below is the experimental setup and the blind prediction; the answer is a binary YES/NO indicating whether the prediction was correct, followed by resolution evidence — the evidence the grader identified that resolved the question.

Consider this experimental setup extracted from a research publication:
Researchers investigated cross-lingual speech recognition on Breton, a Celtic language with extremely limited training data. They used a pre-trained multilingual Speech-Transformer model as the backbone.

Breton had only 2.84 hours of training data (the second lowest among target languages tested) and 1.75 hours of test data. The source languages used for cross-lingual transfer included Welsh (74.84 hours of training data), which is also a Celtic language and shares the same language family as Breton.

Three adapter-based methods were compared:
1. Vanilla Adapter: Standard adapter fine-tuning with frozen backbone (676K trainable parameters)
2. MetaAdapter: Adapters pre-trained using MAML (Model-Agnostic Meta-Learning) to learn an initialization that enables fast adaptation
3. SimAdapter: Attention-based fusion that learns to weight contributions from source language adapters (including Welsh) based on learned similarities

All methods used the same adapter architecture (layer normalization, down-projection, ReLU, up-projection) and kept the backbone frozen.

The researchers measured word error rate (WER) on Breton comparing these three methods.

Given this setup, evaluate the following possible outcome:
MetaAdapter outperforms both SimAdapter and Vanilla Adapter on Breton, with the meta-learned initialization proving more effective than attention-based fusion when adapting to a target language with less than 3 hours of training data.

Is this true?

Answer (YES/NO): NO